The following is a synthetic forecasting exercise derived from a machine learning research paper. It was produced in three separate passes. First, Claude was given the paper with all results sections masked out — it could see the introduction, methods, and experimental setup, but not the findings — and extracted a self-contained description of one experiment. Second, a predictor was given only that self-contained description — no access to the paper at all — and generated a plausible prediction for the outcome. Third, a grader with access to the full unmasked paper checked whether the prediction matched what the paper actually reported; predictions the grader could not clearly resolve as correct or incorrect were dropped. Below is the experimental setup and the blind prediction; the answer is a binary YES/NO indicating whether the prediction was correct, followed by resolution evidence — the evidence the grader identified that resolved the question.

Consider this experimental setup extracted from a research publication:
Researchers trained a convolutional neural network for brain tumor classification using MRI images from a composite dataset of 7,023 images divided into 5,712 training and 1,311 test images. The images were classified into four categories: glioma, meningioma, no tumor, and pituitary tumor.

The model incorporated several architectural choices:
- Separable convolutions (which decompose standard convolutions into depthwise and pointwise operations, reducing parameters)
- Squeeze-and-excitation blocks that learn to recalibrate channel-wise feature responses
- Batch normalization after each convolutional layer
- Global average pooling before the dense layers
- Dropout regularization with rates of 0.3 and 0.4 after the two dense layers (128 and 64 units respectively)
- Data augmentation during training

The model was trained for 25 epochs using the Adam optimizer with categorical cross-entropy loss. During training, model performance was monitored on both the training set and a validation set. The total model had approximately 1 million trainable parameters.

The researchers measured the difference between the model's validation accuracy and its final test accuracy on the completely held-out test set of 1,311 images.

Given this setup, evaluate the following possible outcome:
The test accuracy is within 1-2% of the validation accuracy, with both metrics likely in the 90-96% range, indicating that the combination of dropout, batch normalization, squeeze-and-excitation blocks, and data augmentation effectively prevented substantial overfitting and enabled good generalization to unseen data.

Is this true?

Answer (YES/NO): NO